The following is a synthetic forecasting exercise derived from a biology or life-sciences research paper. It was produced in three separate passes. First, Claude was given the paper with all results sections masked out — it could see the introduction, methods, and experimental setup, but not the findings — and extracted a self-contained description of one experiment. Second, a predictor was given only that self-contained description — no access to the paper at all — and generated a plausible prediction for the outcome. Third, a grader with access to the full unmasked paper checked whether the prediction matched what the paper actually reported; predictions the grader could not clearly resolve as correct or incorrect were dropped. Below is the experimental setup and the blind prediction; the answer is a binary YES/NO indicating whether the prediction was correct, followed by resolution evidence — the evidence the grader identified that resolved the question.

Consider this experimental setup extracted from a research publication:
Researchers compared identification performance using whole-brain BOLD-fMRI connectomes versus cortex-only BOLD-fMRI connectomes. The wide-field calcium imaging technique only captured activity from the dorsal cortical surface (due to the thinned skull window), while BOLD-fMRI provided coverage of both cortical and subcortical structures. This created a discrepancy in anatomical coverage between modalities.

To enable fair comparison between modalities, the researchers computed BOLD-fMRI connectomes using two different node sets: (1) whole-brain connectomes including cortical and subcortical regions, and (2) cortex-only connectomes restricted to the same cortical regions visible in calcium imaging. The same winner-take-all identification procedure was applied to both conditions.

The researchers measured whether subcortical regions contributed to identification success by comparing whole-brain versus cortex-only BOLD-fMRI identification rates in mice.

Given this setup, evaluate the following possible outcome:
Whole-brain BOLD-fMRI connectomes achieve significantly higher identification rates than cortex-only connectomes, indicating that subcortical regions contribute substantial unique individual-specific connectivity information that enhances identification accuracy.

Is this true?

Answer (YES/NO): NO